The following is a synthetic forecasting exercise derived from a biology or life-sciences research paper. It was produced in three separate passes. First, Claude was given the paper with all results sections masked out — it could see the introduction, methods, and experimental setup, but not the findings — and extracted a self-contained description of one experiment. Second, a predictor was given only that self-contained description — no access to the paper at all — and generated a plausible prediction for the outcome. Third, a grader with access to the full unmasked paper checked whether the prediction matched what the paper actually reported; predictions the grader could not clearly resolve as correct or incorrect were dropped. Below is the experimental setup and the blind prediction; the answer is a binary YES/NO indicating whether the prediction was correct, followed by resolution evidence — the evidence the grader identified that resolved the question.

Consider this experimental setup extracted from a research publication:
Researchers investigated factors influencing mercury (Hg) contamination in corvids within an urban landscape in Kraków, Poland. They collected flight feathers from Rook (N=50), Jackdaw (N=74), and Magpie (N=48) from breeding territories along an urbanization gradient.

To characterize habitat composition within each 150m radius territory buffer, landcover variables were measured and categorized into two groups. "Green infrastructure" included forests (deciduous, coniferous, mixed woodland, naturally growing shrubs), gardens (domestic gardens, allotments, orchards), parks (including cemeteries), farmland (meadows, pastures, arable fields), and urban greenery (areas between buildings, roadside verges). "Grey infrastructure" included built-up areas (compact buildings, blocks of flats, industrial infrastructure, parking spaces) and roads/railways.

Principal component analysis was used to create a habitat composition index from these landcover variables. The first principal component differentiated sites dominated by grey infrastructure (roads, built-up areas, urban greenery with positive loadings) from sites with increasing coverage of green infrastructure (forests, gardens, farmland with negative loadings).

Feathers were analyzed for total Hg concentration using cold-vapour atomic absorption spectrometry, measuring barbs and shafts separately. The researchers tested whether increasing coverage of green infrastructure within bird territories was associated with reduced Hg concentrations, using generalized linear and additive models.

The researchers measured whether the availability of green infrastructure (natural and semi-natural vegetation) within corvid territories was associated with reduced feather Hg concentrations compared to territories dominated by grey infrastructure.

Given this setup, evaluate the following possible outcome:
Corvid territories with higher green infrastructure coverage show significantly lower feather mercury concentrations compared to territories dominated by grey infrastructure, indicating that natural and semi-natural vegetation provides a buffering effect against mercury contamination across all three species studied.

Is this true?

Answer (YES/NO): NO